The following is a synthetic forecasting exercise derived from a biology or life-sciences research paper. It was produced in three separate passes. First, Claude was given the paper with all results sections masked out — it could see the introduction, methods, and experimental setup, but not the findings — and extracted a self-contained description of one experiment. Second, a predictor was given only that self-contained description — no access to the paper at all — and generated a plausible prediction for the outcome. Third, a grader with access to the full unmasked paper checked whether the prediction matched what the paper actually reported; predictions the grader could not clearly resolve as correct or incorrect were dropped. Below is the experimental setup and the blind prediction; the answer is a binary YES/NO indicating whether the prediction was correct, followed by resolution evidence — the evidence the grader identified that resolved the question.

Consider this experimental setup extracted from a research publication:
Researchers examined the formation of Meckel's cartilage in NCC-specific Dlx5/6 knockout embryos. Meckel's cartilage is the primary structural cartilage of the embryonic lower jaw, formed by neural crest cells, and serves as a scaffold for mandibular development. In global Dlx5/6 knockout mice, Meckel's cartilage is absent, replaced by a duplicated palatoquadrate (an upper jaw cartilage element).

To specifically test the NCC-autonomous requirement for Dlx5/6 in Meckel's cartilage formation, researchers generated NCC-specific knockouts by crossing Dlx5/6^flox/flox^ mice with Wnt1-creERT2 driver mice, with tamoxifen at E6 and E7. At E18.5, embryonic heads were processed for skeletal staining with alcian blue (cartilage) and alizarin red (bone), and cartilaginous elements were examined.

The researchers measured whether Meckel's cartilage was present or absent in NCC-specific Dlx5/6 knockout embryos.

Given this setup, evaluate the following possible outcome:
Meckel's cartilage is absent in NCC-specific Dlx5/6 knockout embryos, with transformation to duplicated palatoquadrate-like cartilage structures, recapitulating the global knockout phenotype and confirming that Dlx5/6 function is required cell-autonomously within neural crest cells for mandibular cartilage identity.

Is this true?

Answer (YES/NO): NO